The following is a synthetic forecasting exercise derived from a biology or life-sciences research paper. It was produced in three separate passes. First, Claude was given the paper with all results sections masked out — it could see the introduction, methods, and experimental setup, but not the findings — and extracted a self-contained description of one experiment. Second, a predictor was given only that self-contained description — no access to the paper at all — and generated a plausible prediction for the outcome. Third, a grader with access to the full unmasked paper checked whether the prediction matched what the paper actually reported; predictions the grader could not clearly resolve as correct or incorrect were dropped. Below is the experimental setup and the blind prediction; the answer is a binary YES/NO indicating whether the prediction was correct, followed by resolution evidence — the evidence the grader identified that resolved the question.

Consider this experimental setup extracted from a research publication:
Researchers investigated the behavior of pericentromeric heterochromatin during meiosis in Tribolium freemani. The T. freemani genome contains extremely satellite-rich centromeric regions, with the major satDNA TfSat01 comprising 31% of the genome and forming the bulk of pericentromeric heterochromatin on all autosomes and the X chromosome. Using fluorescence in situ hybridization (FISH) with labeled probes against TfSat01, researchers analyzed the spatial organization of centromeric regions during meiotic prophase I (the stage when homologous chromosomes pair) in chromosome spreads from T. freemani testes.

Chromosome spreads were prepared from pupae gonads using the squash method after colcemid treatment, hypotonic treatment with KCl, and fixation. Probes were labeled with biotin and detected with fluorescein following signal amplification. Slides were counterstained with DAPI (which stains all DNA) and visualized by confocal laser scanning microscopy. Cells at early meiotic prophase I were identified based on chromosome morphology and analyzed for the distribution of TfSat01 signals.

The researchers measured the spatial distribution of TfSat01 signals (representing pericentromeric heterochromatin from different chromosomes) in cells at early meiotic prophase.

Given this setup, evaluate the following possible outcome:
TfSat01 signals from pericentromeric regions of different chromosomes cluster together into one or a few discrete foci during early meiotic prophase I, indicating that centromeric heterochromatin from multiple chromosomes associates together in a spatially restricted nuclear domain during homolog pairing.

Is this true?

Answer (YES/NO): YES